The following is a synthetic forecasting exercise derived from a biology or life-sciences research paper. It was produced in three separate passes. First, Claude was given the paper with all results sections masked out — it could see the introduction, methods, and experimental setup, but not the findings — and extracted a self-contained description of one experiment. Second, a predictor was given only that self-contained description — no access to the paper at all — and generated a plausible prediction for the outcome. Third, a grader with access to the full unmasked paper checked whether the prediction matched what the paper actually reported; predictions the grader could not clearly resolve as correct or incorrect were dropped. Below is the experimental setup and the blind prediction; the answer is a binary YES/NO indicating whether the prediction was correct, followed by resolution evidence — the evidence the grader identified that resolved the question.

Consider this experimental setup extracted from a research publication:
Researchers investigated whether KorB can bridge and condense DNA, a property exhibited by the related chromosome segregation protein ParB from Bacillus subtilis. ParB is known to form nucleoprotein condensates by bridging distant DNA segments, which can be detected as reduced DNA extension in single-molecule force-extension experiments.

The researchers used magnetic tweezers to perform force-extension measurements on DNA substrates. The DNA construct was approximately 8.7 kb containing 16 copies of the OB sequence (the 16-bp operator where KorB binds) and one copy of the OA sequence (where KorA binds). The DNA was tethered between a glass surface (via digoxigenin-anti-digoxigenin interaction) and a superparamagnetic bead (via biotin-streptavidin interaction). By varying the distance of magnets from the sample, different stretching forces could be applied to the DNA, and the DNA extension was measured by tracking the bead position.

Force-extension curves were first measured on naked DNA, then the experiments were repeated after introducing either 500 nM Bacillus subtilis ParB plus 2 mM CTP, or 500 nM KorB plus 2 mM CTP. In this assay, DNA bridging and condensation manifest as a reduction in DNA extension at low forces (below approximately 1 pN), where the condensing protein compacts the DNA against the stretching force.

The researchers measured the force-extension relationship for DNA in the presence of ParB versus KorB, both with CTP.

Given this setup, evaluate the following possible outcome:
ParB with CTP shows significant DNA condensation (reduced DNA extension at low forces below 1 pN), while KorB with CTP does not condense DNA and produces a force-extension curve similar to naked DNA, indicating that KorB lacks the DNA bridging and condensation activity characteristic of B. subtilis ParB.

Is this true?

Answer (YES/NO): NO